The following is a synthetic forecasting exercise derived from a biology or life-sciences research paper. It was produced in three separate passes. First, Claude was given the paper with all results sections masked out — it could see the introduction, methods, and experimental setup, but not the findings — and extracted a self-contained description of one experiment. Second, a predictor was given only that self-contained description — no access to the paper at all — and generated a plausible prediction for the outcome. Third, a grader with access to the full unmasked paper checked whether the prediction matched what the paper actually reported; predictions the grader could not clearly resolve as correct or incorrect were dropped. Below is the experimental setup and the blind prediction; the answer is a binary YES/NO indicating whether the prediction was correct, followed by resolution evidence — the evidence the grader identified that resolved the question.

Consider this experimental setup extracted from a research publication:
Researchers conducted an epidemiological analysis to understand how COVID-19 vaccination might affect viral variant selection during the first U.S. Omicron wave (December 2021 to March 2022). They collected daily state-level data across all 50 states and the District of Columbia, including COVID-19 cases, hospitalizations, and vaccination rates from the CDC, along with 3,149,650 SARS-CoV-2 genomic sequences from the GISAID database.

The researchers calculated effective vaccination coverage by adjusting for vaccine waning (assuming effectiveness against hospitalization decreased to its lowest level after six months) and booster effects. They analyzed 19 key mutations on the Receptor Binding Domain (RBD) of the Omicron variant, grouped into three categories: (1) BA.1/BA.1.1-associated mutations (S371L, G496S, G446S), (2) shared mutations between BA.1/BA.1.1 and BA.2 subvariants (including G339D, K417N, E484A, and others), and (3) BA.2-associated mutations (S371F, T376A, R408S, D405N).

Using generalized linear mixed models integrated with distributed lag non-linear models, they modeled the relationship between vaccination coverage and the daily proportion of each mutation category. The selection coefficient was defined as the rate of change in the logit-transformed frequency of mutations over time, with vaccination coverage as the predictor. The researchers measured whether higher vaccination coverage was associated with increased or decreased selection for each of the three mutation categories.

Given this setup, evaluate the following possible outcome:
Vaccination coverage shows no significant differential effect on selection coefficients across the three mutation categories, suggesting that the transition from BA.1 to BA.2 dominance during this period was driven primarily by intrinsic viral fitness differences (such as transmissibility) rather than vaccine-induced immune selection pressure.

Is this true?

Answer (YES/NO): NO